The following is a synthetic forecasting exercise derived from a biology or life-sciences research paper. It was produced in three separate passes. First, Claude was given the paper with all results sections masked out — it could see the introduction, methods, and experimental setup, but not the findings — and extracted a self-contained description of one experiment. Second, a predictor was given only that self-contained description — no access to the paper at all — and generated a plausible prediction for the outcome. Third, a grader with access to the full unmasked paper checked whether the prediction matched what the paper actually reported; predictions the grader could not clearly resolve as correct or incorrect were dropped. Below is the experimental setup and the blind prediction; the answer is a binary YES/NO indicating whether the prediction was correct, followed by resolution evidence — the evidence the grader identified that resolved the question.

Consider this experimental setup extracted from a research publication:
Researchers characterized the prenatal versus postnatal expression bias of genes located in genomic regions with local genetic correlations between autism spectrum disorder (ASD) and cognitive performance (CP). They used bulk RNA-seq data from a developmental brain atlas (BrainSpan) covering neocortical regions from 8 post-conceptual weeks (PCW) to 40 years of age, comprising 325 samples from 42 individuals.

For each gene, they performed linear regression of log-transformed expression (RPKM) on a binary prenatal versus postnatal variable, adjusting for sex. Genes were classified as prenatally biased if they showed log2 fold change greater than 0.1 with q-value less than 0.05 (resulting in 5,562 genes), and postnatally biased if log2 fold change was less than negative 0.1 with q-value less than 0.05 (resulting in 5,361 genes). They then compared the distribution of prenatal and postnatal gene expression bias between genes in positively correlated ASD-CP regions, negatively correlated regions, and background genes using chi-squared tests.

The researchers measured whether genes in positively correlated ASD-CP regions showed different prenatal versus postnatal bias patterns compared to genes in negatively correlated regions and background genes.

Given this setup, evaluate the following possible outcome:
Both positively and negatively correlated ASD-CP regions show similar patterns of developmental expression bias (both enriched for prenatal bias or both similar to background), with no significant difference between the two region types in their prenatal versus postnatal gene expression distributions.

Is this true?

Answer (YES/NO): YES